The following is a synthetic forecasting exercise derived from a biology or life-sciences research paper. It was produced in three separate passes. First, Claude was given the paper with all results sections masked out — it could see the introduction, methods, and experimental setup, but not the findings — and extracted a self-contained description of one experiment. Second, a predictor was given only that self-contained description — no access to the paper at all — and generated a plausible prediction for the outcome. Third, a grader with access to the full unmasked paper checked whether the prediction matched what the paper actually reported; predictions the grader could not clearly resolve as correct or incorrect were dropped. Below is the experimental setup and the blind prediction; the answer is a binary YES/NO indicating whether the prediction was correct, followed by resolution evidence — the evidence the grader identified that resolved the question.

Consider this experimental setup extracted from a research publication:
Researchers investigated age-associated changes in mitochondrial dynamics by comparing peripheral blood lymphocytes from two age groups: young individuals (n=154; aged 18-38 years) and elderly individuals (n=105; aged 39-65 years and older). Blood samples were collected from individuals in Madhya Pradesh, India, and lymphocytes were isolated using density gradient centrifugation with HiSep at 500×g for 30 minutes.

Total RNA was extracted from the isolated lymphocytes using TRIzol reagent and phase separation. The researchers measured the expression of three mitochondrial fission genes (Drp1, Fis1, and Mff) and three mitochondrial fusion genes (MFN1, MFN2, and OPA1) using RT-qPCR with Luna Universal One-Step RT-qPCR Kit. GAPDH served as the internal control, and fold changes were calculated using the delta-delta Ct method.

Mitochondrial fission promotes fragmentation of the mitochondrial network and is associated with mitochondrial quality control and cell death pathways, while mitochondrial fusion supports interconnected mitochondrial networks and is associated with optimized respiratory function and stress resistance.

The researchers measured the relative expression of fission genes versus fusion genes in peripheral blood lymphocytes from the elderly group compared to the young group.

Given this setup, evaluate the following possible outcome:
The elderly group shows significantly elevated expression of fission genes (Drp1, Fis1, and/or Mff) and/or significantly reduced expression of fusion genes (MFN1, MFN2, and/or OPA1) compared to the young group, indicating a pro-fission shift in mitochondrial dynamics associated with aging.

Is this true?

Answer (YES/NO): NO